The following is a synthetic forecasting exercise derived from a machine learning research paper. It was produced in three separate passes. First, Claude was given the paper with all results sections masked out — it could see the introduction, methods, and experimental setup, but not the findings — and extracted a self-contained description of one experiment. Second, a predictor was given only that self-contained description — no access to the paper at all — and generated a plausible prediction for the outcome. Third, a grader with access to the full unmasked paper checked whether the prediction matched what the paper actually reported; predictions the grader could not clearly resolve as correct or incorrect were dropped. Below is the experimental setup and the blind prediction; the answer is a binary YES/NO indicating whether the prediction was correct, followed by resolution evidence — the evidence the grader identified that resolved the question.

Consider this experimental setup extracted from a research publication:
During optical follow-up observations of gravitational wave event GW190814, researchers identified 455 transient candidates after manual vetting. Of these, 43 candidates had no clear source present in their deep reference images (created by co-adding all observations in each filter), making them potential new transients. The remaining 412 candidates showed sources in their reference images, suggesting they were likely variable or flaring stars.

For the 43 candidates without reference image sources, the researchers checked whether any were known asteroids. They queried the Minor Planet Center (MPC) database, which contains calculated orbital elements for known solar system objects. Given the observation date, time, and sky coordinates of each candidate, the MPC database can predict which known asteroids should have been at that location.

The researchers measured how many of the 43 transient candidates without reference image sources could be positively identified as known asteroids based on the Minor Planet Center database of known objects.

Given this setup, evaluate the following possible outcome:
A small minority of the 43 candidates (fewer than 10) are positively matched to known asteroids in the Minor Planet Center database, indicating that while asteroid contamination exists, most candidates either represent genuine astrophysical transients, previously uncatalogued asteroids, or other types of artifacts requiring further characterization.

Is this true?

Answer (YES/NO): NO